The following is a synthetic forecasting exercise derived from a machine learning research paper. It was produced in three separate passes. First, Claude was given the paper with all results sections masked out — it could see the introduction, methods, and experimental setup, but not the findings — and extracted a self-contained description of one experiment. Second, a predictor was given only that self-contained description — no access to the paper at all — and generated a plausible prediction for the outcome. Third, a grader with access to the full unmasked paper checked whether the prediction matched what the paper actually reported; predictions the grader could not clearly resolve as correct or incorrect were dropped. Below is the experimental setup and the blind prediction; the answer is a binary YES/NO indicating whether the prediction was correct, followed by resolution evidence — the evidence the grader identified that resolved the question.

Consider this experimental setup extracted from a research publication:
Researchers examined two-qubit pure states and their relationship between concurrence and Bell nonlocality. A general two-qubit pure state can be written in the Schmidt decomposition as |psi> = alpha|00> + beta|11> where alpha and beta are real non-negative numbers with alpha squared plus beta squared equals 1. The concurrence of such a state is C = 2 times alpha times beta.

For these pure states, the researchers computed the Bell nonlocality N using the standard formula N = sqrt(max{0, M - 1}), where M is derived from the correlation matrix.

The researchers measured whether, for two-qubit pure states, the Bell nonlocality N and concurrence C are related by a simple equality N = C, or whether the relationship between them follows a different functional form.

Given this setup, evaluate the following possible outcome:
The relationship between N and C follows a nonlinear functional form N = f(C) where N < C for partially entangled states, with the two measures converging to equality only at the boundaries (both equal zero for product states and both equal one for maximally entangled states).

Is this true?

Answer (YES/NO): NO